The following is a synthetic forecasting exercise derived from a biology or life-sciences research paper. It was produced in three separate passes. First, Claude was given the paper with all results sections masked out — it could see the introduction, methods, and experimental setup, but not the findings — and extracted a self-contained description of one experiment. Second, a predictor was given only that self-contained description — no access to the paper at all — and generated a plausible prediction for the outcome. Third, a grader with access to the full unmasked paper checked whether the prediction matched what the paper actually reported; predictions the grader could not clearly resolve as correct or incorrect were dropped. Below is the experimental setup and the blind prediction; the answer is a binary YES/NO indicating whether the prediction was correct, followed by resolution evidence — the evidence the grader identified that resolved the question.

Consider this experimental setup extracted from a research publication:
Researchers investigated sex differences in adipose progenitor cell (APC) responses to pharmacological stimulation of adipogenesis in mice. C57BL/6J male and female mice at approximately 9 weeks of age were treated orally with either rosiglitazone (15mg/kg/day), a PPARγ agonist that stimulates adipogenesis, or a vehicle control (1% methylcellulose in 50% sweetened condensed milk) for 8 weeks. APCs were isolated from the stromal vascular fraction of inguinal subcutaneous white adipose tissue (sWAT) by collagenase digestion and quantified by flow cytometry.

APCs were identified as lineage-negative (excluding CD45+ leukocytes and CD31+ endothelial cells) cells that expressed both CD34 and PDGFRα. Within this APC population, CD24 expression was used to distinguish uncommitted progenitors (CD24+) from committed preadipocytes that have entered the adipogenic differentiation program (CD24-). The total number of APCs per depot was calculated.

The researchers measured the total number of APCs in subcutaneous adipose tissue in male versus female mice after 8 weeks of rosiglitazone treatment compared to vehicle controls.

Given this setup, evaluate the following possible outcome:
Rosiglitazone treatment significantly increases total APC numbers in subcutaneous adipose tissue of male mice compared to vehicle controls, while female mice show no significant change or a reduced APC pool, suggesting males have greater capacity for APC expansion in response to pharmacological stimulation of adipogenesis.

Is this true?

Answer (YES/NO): NO